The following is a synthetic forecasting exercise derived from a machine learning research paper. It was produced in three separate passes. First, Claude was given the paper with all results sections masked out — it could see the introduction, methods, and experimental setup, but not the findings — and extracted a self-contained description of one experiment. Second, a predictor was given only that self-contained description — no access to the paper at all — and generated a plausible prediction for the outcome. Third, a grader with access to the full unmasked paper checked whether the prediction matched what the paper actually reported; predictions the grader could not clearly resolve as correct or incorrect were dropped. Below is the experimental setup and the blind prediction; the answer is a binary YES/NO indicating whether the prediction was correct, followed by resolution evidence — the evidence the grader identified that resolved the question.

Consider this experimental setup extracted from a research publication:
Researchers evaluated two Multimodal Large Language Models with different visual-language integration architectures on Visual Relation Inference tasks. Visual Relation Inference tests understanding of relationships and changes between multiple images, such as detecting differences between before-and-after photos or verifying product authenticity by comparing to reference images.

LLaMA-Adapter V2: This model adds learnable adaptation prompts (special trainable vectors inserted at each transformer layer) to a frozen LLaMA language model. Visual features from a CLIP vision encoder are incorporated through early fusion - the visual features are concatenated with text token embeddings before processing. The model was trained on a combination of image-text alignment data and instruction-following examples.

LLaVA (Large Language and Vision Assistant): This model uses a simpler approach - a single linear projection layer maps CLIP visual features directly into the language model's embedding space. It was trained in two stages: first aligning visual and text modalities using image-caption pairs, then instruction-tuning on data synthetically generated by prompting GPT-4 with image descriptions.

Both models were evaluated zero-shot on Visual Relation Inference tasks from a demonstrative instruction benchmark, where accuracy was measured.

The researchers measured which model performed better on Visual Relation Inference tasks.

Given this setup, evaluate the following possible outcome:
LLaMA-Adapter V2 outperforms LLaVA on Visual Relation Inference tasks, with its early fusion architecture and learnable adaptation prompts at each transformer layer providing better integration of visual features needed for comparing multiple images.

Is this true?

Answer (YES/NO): YES